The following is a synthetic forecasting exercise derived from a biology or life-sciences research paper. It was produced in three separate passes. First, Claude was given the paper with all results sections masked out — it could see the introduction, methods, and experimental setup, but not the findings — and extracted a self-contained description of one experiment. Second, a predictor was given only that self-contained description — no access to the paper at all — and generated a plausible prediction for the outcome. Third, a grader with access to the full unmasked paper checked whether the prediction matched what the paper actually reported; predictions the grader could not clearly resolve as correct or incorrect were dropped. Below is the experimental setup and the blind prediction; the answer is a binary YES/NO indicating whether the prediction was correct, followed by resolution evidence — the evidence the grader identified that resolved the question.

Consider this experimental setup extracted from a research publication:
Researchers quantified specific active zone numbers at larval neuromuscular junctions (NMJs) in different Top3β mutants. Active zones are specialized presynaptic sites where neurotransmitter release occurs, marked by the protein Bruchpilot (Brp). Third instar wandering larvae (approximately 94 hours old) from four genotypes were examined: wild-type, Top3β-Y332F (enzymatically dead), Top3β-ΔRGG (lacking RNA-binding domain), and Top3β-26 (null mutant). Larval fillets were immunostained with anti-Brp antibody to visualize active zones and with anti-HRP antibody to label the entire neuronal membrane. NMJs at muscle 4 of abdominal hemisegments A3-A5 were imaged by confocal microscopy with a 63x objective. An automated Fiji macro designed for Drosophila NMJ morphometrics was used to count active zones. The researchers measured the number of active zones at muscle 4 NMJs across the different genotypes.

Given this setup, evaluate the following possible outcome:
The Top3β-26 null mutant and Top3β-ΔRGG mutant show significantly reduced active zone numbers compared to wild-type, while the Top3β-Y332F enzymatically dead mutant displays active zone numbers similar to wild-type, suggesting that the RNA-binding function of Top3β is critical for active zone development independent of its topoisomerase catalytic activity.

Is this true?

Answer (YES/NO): NO